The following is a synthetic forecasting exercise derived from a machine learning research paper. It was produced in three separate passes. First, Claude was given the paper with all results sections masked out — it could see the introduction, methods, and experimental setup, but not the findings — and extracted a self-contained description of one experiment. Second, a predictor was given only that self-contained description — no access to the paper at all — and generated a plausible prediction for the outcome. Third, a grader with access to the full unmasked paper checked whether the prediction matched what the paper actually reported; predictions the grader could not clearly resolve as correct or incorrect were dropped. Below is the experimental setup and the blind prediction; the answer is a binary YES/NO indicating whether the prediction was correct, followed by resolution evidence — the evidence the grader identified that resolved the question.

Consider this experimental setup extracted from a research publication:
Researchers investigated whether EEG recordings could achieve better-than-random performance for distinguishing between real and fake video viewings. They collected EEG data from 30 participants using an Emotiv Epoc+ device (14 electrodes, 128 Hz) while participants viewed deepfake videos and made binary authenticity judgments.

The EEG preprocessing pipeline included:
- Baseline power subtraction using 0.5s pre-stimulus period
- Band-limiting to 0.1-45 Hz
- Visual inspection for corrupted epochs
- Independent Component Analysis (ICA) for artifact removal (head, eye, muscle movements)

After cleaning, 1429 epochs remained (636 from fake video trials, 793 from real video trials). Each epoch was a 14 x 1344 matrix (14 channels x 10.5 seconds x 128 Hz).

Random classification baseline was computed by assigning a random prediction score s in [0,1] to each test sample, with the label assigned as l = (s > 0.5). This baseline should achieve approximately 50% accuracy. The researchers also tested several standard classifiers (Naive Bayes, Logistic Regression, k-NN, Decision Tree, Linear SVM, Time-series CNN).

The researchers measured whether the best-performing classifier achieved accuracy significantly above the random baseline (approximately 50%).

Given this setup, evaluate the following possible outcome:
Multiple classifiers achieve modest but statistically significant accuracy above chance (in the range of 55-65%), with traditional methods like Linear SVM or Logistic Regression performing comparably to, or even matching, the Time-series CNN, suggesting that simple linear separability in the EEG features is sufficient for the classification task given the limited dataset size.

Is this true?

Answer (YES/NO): NO